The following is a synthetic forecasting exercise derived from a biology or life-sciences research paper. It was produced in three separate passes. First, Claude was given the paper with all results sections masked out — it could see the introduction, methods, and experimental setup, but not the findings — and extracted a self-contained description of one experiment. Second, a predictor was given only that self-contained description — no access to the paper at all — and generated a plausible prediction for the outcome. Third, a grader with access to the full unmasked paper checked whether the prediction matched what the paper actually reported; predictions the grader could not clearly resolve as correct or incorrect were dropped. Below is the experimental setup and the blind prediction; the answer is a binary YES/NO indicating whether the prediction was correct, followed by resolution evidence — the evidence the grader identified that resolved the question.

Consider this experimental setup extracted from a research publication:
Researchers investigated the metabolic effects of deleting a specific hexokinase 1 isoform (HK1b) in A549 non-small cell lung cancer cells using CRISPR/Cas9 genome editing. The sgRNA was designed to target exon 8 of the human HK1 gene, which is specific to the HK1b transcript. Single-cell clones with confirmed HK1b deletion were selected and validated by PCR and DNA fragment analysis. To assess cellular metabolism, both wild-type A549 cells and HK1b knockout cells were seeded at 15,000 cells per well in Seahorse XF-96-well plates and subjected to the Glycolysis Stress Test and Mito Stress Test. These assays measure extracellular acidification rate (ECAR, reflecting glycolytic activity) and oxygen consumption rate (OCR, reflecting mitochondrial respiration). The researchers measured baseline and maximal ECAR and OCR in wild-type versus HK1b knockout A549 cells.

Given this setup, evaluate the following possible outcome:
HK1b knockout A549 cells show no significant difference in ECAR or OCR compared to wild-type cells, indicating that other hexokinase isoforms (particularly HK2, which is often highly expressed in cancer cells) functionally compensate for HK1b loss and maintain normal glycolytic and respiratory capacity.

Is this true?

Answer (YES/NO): NO